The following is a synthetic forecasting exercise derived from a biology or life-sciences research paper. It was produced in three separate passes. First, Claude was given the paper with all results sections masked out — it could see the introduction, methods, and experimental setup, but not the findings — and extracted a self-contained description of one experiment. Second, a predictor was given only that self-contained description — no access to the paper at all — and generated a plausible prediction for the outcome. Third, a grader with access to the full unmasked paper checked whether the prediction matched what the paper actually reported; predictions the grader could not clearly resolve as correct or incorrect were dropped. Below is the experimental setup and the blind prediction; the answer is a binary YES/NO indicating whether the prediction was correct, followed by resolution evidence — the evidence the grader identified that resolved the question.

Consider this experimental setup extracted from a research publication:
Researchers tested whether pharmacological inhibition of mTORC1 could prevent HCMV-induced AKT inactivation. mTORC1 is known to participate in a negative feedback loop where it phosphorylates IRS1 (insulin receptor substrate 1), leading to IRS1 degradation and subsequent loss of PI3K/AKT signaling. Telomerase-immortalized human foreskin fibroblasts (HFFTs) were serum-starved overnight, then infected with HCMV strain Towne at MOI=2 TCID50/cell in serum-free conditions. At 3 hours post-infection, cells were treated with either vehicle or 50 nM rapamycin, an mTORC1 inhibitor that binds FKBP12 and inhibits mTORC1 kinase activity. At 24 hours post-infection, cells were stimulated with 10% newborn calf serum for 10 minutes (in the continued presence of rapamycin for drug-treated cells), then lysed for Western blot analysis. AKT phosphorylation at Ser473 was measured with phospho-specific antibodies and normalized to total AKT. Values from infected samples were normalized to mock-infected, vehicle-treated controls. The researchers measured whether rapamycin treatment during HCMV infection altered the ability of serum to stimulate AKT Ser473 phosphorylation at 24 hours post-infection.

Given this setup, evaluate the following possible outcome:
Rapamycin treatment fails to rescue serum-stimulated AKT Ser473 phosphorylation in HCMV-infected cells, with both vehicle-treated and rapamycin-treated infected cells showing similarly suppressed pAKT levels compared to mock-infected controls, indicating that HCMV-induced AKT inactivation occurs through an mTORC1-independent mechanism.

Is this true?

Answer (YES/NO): NO